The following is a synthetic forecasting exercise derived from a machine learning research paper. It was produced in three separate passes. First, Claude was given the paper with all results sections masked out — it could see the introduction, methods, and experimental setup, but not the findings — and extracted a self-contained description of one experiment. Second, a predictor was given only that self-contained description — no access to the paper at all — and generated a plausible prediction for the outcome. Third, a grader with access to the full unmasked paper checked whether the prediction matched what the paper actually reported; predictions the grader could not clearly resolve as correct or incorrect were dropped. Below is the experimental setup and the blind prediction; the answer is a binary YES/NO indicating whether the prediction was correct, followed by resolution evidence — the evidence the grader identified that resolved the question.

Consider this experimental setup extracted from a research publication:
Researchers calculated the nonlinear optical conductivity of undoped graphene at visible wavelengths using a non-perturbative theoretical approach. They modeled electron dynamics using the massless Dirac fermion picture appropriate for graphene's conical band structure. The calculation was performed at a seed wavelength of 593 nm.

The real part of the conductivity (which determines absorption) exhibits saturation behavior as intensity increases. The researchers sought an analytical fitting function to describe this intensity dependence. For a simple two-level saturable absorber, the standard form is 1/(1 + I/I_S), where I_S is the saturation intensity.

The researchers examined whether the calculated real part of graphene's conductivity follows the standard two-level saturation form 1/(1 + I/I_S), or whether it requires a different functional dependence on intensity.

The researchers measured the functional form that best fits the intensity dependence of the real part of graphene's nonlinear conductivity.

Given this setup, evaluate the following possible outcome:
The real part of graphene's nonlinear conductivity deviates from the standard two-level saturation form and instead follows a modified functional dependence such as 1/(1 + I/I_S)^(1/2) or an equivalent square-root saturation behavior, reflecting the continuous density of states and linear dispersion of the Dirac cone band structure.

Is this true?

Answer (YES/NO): YES